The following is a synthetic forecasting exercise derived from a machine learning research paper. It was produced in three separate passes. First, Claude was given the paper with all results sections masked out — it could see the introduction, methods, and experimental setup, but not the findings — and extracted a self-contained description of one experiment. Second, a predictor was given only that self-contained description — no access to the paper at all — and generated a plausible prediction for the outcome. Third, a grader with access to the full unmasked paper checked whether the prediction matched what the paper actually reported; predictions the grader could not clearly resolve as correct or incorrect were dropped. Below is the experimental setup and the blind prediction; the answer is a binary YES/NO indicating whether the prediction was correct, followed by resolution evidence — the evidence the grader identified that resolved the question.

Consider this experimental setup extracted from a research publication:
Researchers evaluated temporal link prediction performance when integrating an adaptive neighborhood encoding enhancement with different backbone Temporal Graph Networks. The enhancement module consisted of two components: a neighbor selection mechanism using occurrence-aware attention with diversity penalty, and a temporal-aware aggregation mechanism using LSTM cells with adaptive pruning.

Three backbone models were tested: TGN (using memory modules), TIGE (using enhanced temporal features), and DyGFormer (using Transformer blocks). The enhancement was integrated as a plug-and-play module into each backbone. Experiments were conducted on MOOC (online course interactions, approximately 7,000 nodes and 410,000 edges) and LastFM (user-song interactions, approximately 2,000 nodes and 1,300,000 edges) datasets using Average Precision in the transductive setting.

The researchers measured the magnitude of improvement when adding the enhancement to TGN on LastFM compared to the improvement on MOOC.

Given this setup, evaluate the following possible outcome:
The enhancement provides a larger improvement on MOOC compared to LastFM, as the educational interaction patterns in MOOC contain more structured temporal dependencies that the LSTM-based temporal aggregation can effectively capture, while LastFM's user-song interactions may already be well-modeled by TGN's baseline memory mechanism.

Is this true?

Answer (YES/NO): YES